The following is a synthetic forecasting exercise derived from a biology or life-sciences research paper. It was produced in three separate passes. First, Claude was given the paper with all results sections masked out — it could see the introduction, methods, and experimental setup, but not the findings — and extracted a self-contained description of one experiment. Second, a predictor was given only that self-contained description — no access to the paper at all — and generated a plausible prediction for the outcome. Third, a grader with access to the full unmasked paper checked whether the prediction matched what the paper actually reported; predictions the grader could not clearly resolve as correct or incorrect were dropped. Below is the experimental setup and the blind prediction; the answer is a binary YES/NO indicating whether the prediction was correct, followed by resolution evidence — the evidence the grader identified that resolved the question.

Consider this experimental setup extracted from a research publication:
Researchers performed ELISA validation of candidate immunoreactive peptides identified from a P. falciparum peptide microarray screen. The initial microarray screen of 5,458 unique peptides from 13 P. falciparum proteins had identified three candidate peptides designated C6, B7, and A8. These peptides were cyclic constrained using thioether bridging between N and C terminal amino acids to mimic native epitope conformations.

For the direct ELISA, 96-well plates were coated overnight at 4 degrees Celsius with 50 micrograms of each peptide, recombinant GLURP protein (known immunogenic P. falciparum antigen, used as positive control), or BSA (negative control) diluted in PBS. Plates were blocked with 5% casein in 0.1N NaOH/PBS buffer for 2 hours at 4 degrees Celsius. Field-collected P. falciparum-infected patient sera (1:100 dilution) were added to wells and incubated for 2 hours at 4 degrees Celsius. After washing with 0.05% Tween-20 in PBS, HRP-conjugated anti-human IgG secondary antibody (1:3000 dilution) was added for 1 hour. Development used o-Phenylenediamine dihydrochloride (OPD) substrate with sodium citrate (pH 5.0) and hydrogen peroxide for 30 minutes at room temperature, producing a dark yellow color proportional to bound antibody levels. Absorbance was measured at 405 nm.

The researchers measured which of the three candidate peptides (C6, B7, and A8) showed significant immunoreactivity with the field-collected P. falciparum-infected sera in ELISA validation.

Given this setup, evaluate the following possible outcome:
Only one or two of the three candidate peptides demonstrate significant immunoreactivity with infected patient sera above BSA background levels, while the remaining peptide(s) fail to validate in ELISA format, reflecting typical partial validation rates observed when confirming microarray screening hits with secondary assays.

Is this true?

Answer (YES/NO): NO